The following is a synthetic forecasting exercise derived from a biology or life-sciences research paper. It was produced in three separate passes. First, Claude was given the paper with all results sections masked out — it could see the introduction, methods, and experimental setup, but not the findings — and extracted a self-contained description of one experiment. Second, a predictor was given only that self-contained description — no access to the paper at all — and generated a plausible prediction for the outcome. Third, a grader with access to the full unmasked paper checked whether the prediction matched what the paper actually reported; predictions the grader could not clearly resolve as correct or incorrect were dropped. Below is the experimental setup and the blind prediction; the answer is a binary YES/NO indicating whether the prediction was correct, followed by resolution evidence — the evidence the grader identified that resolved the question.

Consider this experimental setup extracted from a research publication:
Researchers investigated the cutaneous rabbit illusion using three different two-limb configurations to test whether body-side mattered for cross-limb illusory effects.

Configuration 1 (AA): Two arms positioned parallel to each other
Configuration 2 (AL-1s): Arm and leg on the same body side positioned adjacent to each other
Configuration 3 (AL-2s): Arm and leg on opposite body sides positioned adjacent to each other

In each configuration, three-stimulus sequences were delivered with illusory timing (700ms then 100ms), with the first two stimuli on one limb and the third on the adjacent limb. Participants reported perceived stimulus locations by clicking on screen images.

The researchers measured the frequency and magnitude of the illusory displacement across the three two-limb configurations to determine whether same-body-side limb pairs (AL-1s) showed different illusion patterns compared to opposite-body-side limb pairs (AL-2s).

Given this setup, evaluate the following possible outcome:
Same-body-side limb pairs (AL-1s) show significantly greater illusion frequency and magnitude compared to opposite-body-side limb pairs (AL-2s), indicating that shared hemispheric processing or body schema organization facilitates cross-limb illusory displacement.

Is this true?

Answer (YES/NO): NO